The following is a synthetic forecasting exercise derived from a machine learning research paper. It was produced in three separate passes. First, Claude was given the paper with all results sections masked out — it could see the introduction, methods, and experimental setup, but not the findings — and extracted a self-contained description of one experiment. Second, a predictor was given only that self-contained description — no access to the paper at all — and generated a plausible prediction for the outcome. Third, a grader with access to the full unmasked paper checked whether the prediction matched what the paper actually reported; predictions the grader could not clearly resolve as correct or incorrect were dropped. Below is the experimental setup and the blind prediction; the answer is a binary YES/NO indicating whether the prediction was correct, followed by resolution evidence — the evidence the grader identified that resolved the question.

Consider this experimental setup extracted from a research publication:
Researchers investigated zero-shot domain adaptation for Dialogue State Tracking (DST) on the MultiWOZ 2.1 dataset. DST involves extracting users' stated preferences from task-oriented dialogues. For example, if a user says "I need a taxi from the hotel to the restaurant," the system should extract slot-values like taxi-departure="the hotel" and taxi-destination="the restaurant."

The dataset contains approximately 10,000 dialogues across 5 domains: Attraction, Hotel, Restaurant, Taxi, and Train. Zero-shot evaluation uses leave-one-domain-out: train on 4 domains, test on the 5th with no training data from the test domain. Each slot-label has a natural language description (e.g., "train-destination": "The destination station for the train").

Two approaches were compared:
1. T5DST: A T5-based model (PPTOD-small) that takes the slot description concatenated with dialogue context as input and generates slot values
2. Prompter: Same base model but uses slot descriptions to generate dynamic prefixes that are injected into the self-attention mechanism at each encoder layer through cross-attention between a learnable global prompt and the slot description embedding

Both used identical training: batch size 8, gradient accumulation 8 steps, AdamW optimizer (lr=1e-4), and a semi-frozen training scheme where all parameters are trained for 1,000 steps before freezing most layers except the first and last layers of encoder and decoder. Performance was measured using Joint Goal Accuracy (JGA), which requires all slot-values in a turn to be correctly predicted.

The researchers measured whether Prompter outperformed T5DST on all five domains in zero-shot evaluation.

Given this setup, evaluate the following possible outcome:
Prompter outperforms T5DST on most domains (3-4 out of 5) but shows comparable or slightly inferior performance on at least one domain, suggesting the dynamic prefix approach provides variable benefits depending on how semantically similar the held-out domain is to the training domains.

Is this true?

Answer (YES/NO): YES